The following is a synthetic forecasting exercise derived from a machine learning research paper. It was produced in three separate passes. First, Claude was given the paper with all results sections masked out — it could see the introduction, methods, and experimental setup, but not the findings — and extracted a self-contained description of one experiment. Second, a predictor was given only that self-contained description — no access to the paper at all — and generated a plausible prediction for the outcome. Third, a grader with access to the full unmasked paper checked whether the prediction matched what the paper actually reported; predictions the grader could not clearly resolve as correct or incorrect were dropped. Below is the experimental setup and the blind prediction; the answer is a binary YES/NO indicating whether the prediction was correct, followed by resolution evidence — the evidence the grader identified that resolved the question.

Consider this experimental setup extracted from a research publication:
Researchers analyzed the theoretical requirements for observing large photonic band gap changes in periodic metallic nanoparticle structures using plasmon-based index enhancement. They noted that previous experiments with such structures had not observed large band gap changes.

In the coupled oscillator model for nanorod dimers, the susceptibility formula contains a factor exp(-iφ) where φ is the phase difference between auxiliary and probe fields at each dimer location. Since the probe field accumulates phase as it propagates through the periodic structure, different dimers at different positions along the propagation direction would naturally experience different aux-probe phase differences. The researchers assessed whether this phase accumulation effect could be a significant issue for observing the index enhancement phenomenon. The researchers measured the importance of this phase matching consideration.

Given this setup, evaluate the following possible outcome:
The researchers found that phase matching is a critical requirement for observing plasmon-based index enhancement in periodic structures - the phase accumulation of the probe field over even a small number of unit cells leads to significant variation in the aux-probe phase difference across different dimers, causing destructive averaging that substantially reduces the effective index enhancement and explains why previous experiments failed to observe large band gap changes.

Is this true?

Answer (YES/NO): YES